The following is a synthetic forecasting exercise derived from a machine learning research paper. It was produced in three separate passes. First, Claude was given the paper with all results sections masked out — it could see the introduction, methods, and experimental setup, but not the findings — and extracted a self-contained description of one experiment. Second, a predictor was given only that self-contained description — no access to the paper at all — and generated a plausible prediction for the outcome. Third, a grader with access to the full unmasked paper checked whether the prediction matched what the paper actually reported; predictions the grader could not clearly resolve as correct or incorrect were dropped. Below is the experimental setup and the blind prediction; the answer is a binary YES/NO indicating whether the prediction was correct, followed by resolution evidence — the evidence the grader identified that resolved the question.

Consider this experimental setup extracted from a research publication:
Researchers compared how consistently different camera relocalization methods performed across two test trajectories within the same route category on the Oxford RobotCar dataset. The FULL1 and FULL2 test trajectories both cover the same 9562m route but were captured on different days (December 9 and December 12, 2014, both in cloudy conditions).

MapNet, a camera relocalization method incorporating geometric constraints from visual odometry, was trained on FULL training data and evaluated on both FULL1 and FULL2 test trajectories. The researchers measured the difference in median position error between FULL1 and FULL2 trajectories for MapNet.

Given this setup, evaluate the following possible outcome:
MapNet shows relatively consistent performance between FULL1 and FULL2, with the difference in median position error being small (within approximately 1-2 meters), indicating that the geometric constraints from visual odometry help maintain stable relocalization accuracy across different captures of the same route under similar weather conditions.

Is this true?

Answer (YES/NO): NO